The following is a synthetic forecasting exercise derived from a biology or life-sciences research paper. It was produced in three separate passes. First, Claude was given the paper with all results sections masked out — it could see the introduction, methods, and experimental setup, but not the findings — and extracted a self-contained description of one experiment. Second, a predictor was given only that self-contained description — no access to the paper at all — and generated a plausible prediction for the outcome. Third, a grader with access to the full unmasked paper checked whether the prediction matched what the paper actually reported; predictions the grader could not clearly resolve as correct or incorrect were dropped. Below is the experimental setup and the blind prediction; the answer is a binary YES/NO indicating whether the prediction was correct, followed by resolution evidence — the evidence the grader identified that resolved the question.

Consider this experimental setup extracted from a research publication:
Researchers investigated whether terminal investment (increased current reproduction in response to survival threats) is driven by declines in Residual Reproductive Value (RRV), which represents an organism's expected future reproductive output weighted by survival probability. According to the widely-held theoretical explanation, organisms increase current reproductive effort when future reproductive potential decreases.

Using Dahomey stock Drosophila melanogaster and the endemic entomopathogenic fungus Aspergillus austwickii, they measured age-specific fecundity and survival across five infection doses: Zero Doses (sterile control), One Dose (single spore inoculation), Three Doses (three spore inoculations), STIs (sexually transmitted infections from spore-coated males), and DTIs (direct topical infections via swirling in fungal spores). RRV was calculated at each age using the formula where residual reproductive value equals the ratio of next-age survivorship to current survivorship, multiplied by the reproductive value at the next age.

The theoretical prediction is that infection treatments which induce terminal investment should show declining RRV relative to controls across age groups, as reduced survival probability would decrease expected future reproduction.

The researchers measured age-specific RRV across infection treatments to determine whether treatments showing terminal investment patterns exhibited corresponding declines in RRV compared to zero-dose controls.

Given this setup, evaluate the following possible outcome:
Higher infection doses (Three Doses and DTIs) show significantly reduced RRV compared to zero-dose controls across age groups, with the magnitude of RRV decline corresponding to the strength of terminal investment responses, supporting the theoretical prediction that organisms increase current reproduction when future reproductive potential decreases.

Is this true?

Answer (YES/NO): NO